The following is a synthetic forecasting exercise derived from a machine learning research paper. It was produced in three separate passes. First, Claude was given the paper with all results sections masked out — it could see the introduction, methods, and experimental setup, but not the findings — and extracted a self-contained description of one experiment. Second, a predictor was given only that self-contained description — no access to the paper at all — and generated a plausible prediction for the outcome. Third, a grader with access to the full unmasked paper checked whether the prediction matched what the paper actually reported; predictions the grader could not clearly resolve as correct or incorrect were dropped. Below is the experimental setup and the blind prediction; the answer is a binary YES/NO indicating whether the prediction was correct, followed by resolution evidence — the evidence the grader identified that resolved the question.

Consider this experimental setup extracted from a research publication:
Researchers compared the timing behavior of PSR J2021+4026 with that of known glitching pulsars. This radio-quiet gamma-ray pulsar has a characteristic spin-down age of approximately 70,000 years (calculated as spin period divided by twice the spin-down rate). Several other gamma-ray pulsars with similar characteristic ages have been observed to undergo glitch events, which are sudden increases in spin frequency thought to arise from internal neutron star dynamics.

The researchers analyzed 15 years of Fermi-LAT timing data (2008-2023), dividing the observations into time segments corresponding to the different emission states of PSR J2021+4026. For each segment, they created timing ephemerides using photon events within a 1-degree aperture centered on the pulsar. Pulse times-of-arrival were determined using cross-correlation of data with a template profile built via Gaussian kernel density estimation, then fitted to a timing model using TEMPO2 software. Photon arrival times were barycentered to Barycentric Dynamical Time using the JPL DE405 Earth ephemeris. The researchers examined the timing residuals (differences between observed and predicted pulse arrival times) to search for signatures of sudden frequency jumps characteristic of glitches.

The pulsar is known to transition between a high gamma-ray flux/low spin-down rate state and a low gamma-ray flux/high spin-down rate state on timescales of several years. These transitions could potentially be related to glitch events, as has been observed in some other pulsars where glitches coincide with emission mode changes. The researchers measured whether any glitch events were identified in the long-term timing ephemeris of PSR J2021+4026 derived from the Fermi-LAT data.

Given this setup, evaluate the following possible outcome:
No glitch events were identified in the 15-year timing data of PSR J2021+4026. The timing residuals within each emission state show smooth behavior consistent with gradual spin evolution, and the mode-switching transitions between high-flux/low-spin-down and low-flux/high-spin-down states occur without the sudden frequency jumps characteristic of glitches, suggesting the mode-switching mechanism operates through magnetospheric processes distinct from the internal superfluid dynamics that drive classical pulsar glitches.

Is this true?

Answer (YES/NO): YES